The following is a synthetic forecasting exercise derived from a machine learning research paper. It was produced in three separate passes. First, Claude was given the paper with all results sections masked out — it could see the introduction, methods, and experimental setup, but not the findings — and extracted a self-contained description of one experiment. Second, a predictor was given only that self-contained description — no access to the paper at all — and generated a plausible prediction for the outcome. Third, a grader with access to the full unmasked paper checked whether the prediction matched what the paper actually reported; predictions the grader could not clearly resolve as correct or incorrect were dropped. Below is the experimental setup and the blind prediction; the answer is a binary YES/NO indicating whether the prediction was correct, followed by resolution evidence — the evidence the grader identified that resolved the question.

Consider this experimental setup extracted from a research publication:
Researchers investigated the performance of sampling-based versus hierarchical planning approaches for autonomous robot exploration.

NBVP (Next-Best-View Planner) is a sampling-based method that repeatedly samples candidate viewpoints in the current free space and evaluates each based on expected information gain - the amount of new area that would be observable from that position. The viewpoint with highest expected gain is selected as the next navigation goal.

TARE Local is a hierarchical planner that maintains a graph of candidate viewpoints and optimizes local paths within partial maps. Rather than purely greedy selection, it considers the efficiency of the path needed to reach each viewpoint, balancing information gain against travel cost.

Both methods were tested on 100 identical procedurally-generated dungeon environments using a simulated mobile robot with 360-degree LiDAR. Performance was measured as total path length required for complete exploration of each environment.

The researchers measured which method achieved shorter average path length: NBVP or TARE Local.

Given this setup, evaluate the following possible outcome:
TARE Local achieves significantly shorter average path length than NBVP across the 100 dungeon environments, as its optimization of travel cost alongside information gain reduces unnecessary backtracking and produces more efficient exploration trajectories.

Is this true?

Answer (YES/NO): YES